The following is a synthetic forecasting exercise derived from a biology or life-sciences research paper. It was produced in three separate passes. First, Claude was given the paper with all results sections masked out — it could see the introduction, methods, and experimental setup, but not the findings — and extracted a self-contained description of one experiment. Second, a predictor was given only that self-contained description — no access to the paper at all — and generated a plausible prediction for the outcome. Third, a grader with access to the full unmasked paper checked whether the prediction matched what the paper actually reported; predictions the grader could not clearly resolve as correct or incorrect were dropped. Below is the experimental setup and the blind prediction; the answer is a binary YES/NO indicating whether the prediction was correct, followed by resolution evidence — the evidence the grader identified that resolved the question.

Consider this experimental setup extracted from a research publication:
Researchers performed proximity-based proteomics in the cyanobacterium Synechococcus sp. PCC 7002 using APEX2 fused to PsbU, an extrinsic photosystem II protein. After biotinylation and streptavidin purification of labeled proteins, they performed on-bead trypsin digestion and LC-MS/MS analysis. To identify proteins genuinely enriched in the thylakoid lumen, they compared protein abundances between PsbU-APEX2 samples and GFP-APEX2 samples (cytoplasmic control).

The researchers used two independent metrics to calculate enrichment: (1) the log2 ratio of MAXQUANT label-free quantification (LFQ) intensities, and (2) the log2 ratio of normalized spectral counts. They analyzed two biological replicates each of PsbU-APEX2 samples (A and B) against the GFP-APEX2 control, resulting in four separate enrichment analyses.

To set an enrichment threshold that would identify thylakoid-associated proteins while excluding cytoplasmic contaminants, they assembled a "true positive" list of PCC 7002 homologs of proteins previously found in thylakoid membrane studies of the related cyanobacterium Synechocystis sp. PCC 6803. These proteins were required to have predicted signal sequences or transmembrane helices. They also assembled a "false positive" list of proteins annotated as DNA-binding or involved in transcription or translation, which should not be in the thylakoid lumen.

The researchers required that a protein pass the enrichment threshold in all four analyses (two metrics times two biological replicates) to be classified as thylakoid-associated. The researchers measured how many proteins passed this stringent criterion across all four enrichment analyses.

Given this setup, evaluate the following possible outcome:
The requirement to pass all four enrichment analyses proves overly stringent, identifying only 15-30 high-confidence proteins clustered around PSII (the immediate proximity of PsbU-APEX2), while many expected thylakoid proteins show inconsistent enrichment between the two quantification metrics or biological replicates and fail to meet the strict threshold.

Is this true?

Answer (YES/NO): NO